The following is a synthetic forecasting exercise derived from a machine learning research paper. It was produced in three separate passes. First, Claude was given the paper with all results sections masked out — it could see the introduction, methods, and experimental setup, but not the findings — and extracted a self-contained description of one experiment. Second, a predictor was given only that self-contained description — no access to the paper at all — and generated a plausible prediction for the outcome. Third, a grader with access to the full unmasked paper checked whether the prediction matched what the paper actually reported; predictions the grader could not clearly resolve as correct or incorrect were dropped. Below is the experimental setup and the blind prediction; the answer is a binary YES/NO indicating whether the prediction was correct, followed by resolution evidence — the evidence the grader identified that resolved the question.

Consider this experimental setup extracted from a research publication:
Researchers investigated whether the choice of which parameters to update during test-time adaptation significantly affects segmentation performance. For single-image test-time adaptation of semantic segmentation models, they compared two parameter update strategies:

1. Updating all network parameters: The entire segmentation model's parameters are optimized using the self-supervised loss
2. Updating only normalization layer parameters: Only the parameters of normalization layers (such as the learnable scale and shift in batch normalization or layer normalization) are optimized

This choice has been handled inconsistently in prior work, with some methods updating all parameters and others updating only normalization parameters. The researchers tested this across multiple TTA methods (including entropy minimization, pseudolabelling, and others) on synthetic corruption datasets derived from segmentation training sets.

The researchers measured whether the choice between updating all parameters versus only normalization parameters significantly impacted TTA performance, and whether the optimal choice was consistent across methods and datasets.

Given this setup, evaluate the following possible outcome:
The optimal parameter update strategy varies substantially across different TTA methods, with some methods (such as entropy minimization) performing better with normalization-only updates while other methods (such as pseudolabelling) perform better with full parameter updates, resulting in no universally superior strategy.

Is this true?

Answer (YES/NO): NO